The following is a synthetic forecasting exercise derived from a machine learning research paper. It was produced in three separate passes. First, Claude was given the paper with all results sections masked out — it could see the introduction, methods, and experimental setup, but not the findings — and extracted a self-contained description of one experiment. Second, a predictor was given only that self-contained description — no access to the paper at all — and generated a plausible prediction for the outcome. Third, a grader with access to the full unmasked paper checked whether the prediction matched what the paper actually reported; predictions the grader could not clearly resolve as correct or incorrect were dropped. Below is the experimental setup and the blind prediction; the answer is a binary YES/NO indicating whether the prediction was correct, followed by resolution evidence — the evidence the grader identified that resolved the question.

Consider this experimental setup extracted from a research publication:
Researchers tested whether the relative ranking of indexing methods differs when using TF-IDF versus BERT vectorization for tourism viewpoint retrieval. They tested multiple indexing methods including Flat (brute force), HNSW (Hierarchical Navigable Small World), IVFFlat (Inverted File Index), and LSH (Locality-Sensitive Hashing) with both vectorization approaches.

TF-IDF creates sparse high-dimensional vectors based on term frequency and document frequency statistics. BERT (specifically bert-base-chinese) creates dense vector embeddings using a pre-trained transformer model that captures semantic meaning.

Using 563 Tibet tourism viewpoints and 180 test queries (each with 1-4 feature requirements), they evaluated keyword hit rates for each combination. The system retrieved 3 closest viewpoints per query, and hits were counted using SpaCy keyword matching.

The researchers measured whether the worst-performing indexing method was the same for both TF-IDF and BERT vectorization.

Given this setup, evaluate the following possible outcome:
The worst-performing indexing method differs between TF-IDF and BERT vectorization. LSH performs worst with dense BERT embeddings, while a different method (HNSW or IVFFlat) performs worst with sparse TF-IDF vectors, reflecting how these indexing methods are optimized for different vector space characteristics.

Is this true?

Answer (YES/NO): NO